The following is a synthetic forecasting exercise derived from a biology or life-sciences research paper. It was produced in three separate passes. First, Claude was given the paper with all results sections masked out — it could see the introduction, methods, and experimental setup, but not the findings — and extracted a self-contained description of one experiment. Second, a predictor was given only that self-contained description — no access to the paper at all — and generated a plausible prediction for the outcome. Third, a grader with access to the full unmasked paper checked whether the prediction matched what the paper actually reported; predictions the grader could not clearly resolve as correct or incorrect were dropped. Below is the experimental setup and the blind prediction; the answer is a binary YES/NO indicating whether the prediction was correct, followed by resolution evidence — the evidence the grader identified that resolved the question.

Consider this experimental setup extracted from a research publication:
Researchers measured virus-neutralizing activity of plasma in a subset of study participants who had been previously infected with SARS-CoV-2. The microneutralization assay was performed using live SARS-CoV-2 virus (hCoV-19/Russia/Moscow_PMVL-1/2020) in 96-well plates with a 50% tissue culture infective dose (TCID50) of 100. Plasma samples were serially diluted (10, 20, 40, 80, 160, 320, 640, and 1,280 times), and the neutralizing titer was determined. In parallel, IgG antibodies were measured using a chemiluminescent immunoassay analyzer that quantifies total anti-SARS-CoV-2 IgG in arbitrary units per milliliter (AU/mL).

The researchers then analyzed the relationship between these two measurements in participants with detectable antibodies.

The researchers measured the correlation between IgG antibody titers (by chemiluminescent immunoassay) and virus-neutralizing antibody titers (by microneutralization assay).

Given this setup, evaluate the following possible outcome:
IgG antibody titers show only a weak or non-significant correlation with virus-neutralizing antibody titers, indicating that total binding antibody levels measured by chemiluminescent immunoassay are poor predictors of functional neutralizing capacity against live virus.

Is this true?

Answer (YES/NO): NO